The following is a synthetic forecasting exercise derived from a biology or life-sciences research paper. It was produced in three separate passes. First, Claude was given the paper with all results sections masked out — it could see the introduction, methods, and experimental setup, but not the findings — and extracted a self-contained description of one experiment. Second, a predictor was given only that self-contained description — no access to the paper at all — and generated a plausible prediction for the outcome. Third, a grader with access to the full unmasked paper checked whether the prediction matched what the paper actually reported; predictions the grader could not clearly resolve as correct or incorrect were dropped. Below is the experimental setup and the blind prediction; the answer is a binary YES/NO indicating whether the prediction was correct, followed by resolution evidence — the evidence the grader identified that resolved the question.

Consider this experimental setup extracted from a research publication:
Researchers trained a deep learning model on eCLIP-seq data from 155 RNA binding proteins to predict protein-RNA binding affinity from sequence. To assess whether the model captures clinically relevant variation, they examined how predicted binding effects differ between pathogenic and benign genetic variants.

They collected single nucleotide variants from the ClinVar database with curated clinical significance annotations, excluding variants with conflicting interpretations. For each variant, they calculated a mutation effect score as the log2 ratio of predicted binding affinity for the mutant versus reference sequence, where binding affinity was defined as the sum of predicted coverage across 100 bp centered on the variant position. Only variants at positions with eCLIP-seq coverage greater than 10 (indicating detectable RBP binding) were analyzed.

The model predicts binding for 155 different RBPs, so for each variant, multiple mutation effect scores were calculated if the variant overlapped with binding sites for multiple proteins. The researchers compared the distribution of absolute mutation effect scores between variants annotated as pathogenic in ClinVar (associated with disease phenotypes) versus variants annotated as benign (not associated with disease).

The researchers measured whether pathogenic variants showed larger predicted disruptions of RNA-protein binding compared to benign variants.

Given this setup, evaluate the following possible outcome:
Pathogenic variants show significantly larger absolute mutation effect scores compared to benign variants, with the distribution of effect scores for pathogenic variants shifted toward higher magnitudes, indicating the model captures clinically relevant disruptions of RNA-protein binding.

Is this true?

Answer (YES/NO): YES